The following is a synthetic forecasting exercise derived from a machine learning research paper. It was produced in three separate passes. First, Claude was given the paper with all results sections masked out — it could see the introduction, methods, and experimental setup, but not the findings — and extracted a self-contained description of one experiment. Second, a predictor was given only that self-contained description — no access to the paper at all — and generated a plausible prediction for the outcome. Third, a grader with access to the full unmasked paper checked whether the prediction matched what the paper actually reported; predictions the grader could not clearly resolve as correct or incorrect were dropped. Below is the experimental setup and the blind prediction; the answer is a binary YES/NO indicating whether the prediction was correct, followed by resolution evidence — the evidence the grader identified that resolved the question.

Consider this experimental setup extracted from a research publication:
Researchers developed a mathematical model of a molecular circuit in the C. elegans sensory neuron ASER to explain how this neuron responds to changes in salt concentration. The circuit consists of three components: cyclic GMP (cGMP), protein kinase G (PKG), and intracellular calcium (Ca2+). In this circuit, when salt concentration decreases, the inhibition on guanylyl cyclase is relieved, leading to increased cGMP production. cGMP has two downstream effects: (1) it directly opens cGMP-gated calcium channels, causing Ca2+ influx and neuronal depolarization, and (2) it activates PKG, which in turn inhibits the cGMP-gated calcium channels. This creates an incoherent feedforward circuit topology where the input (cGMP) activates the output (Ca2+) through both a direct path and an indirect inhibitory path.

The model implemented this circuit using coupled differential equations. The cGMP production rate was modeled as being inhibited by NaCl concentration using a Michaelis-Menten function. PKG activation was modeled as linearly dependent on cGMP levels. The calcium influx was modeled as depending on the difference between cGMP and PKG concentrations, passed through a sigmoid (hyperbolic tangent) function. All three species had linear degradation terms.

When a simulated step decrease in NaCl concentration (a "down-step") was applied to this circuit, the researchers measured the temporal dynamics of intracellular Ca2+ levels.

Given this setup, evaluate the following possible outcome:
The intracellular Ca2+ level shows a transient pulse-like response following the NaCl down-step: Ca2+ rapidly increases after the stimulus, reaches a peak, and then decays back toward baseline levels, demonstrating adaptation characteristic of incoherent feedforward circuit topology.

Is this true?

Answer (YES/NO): YES